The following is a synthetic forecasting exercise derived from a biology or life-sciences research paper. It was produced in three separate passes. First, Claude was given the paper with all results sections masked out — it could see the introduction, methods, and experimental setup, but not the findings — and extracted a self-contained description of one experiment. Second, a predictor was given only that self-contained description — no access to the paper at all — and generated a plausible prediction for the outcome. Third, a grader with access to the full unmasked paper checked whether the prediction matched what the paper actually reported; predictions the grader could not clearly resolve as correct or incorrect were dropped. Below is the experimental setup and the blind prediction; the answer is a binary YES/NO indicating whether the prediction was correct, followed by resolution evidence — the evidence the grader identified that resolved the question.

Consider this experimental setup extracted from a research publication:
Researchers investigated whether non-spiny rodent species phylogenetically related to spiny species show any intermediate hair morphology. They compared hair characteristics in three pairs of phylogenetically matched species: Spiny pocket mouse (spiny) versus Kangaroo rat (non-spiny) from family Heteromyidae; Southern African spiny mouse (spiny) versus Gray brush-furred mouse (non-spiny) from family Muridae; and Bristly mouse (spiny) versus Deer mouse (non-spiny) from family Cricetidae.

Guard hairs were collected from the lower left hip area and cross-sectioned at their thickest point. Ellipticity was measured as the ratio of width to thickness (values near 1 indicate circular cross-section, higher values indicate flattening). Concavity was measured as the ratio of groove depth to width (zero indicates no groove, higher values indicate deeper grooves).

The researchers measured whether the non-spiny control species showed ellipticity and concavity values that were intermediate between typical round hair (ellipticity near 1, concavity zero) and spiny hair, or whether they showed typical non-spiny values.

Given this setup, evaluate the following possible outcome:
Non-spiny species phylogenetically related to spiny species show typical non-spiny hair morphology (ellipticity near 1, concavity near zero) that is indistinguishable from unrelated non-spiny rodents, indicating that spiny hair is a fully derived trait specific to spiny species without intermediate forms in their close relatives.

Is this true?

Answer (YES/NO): NO